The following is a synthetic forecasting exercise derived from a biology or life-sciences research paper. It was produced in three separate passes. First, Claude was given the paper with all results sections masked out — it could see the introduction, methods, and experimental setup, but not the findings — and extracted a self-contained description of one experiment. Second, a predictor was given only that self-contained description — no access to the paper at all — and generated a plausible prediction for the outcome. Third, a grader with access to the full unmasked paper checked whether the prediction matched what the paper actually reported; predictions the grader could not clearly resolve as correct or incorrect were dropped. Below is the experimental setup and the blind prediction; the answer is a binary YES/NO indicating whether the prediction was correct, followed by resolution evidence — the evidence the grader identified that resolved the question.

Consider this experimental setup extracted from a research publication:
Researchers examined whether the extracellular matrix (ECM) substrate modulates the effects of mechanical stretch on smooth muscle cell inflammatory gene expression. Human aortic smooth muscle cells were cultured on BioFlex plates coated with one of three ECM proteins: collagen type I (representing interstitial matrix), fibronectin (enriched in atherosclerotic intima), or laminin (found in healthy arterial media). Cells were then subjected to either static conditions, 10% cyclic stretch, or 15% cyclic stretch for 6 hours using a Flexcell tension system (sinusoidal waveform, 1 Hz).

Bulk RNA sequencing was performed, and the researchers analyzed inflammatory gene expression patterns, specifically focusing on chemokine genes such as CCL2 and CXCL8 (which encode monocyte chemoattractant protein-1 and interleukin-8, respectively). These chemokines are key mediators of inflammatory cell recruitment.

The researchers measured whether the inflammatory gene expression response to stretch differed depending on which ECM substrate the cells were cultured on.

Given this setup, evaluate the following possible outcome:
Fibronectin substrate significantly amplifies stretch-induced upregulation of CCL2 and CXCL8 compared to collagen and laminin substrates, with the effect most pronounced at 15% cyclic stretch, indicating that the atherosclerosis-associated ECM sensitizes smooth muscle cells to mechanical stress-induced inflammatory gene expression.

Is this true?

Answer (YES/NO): NO